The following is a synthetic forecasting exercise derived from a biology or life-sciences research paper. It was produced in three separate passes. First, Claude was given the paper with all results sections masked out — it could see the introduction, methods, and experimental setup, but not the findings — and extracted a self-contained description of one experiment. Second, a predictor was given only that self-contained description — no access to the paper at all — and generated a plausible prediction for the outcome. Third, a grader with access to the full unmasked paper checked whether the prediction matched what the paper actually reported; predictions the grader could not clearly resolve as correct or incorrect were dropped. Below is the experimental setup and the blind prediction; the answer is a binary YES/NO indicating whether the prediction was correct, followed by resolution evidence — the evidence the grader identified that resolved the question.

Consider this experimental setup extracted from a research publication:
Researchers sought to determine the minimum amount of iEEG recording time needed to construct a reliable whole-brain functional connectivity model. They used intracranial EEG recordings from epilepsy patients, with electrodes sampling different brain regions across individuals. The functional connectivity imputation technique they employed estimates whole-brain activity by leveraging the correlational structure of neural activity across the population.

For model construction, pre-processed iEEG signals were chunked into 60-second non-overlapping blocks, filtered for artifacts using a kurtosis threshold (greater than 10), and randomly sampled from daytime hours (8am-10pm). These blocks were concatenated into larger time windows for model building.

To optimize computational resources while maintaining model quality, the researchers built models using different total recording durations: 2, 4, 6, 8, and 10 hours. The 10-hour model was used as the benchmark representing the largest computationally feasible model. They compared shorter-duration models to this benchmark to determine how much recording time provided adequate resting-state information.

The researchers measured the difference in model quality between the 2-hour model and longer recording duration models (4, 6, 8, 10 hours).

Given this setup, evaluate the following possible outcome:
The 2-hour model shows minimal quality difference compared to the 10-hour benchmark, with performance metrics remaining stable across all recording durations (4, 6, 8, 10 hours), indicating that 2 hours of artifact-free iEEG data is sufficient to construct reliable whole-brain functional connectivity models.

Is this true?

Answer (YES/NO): YES